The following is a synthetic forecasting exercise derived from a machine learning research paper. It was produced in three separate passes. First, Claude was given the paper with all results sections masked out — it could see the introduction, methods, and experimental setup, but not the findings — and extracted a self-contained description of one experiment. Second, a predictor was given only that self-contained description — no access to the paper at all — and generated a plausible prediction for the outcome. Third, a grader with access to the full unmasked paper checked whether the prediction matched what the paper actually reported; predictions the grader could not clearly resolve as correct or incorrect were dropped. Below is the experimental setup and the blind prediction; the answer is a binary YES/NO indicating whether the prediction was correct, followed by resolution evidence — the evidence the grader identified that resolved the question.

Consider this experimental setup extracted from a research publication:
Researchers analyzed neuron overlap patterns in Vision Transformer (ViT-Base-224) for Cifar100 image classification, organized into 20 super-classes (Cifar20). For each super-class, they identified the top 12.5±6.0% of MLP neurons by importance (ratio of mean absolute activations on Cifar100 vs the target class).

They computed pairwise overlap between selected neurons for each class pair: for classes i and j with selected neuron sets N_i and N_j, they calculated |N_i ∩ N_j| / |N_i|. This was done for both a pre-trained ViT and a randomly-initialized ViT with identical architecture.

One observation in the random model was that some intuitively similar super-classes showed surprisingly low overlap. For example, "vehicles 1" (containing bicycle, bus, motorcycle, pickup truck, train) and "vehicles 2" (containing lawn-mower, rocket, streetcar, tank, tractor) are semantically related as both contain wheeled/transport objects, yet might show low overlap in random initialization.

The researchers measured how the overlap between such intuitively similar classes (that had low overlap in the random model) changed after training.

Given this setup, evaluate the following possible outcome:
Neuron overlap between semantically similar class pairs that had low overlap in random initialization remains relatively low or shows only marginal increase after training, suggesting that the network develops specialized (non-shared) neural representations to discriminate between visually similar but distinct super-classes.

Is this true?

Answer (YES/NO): NO